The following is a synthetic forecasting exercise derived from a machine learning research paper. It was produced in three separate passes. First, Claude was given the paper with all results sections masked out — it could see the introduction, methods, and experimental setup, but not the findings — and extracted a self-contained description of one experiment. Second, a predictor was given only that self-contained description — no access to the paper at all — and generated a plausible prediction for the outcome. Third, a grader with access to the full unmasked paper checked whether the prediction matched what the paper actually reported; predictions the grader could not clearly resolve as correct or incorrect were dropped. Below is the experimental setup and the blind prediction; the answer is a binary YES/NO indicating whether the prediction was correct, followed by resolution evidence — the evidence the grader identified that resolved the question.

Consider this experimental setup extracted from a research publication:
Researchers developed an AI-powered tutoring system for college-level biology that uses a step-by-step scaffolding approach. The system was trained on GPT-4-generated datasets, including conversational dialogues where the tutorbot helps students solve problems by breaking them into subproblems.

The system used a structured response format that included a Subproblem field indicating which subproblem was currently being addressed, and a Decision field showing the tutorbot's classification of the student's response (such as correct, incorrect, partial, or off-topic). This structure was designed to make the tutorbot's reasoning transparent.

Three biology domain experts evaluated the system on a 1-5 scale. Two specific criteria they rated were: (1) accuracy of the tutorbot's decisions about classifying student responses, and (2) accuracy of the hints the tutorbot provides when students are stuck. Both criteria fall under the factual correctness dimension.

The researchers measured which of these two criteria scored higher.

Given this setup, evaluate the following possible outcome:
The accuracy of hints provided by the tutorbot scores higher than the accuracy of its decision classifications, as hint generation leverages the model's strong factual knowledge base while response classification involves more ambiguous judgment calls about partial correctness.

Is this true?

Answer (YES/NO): YES